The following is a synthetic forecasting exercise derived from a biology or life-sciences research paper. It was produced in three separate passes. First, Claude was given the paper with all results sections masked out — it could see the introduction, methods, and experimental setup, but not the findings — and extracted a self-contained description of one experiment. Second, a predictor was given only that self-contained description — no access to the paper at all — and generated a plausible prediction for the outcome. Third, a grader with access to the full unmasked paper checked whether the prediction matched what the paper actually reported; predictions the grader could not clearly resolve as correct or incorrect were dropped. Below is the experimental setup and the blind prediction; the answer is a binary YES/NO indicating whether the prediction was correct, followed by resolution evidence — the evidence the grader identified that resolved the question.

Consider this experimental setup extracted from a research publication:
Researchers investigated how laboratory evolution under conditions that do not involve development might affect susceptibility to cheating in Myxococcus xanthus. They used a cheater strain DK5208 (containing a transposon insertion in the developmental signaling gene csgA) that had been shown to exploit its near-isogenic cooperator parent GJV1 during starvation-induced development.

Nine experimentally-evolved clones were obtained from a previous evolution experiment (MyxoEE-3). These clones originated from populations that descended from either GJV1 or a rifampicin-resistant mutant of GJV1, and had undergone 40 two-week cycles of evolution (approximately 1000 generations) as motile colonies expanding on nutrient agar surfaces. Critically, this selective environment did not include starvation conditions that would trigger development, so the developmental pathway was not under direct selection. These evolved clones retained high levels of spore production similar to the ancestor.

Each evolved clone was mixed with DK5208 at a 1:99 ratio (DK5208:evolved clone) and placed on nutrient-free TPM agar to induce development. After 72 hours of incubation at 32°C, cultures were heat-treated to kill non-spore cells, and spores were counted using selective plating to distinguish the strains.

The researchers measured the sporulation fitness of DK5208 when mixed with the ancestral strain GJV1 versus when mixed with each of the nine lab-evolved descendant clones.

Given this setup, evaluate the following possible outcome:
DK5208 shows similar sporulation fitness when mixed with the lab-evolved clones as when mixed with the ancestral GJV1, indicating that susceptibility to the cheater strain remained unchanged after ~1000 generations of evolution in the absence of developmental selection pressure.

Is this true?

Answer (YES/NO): NO